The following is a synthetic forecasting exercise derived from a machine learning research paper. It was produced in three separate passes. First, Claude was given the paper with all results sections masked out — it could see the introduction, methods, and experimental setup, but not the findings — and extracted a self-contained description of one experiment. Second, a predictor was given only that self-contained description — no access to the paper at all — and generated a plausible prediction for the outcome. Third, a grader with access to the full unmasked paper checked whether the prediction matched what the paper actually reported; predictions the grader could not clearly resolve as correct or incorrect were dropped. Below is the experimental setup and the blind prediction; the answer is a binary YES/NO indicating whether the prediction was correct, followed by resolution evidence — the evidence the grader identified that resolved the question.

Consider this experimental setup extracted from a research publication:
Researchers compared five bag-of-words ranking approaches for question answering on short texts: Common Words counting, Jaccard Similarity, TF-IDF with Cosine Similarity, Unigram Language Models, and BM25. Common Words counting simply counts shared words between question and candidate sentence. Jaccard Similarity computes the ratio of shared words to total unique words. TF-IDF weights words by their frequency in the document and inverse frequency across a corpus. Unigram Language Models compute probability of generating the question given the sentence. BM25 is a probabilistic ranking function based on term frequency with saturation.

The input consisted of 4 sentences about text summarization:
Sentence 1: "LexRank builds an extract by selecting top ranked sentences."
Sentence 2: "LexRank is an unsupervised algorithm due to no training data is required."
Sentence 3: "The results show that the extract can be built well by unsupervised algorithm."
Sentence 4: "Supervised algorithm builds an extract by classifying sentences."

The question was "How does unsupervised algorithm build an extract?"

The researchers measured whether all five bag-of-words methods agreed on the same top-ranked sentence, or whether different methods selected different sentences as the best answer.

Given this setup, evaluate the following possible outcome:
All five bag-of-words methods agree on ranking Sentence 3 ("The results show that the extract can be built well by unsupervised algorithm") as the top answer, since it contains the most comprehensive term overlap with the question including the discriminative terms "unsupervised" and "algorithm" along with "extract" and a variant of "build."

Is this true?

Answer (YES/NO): YES